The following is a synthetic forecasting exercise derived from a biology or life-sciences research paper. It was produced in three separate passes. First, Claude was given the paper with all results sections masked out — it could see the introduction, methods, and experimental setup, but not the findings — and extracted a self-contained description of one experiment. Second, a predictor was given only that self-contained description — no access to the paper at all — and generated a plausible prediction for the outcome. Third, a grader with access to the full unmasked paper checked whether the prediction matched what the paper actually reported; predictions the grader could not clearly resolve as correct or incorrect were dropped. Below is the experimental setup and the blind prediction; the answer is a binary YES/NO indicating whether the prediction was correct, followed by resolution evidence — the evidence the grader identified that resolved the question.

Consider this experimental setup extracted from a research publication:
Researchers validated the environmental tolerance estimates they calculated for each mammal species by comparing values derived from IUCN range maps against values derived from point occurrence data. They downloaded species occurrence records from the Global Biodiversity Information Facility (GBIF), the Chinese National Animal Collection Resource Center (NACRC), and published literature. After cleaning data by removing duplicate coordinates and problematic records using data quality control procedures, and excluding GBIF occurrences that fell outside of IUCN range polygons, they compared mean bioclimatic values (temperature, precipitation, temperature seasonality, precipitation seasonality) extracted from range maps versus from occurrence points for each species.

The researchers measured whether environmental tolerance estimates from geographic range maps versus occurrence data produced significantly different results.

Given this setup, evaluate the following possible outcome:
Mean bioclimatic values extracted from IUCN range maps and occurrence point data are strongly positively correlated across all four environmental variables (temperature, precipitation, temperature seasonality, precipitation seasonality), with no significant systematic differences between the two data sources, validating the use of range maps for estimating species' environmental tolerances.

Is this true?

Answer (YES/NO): NO